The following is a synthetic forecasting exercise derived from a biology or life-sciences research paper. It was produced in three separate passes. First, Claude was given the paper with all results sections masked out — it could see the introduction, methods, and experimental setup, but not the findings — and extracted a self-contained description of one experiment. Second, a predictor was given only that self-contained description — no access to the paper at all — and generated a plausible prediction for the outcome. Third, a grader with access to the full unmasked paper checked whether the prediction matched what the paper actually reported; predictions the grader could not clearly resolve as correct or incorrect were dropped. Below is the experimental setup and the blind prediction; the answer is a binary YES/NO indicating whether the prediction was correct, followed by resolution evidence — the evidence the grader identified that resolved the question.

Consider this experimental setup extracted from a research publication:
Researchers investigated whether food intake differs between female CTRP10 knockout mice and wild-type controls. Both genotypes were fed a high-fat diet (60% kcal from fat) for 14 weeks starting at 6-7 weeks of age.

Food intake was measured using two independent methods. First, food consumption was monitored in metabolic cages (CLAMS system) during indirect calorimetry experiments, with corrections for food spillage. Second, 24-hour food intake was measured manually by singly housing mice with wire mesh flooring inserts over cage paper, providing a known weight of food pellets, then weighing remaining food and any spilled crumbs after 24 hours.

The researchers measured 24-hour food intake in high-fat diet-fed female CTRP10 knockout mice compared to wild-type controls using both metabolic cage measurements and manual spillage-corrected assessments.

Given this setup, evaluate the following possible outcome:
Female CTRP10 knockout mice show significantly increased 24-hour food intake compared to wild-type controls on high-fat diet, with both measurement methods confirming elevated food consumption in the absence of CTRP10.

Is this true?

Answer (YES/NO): NO